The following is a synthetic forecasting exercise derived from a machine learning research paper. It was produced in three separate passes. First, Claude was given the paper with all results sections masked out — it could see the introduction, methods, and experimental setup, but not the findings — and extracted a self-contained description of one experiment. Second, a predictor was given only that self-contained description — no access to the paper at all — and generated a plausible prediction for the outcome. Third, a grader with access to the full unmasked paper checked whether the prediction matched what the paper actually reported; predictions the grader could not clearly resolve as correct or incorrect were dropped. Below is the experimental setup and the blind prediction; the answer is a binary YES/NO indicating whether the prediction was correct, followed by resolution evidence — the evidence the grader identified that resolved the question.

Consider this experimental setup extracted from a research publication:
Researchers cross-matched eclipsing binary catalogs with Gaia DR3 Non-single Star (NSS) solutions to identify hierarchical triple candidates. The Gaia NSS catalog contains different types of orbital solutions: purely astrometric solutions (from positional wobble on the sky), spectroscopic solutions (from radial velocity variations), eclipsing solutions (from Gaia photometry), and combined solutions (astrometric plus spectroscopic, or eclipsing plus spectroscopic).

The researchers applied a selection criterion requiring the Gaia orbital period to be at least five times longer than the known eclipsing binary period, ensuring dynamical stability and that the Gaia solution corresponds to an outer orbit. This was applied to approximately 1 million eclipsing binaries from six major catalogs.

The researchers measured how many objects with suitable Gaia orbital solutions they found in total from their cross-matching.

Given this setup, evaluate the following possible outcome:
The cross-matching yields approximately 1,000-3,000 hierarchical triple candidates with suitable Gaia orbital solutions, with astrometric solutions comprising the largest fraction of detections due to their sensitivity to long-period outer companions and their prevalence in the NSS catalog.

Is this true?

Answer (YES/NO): NO